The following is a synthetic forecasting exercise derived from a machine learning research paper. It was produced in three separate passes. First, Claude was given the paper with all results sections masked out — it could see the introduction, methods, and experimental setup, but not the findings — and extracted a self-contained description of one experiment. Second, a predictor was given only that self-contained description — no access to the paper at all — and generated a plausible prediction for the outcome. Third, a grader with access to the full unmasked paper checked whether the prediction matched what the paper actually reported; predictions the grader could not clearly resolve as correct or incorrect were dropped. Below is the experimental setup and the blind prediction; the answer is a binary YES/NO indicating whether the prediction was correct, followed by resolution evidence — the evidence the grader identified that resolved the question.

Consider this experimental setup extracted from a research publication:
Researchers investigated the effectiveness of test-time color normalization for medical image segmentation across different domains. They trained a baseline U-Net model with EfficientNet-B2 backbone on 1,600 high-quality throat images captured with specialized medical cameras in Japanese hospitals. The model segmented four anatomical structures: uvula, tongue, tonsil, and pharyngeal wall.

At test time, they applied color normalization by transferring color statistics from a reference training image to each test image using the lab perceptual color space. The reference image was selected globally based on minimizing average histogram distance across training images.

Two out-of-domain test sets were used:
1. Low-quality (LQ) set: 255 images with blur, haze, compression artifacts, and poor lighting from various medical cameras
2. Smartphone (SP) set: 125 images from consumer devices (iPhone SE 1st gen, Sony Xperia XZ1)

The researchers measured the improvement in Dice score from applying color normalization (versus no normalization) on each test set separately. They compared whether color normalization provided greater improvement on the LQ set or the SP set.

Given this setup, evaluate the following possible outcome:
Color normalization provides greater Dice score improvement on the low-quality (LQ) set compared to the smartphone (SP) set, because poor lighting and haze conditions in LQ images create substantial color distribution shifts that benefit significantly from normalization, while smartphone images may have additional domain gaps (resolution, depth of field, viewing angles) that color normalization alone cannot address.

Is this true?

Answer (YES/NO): YES